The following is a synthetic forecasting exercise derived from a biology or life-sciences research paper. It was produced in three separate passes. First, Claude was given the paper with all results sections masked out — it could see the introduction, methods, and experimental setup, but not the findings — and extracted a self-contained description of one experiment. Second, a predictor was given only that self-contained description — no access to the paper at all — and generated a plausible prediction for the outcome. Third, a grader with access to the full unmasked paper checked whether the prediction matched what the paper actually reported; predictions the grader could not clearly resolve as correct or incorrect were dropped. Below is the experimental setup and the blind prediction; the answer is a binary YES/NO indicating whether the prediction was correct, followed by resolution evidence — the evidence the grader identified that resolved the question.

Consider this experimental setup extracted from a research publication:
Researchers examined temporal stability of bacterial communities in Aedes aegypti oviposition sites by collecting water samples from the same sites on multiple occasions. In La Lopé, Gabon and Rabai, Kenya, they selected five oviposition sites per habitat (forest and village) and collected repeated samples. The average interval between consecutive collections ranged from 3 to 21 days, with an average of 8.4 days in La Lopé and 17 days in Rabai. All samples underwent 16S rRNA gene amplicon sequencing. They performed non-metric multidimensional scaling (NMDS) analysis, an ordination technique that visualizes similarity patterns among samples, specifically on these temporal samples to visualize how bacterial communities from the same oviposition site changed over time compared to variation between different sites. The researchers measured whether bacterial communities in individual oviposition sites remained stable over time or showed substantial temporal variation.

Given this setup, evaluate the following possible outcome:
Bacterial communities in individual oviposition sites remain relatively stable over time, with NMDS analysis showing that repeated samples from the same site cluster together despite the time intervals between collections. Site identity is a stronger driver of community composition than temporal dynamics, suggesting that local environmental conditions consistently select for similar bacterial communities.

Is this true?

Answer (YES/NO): NO